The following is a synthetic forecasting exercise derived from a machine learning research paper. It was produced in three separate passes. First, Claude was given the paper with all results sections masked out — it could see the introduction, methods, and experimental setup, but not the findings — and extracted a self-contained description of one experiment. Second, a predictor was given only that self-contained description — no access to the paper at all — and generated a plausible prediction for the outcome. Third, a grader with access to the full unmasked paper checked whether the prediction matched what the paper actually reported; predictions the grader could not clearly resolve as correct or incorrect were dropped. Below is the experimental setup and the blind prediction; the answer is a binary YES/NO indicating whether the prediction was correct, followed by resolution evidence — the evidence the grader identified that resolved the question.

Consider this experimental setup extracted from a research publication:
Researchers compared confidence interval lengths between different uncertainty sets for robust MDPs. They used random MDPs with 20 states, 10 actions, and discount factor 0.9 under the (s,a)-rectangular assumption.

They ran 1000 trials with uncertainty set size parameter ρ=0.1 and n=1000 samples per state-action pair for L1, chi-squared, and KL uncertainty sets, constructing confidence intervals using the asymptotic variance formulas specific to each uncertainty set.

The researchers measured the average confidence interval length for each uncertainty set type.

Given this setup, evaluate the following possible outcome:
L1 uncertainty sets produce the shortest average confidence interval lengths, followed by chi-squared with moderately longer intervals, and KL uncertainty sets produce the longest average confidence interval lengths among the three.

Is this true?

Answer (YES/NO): YES